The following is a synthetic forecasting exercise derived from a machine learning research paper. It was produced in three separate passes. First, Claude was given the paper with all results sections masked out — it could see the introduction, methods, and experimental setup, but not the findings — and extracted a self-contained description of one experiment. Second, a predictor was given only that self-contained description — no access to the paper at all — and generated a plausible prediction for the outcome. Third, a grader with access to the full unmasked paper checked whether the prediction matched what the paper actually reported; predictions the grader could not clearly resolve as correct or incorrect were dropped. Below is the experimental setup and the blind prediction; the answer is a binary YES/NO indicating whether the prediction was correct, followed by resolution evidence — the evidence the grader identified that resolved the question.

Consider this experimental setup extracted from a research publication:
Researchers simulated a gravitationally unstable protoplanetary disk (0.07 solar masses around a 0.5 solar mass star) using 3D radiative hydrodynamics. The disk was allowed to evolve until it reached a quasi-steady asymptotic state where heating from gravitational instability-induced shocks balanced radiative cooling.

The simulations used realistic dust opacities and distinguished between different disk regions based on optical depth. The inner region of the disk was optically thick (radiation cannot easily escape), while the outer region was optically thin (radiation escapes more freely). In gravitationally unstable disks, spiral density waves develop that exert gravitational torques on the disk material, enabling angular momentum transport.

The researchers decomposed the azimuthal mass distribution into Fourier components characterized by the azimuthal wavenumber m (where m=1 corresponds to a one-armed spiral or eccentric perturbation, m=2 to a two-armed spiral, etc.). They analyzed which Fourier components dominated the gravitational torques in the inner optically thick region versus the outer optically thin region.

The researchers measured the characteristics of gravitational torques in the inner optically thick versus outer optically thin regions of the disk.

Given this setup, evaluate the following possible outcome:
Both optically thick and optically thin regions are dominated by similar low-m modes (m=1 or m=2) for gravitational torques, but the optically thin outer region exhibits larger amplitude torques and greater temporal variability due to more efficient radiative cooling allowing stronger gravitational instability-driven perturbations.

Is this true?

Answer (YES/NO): NO